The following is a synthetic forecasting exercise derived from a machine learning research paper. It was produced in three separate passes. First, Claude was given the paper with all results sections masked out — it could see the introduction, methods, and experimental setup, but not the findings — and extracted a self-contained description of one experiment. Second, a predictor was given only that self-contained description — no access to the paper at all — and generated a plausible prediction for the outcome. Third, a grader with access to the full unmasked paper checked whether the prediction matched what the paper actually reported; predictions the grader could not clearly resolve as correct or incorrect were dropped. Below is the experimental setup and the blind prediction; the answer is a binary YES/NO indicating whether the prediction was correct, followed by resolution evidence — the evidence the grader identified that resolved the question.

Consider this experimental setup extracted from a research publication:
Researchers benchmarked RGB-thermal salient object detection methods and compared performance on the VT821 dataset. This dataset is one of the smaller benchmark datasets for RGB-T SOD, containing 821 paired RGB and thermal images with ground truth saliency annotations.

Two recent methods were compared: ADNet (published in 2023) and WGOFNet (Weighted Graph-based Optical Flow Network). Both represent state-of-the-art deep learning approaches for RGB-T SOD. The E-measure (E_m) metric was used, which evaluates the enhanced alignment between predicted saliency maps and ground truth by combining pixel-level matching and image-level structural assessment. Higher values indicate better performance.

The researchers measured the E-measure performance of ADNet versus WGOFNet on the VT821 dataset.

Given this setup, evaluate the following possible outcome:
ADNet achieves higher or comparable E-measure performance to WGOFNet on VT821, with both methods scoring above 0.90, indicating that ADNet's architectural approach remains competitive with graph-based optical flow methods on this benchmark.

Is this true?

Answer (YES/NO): NO